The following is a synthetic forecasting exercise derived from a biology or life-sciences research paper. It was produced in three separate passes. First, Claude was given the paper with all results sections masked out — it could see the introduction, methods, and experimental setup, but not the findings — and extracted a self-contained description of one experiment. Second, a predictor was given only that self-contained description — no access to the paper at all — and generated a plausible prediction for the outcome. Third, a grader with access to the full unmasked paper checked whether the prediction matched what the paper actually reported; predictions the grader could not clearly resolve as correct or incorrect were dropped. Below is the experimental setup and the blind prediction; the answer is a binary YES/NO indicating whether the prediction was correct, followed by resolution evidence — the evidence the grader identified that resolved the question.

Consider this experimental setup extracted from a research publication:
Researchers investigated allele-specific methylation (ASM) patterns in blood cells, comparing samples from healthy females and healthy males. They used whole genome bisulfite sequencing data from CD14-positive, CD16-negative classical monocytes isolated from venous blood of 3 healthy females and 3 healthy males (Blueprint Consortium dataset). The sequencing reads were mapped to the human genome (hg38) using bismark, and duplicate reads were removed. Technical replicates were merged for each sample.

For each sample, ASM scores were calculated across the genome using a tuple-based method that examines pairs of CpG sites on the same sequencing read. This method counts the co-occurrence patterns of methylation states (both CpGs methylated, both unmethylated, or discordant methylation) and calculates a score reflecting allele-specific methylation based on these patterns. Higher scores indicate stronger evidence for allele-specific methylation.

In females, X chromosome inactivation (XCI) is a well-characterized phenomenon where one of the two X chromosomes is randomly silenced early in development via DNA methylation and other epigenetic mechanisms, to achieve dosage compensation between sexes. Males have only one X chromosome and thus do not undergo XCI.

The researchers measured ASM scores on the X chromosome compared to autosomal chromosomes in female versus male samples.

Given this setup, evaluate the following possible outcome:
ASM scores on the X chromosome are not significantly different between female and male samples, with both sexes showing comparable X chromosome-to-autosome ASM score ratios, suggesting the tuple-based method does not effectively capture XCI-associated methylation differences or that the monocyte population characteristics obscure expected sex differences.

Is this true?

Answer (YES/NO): NO